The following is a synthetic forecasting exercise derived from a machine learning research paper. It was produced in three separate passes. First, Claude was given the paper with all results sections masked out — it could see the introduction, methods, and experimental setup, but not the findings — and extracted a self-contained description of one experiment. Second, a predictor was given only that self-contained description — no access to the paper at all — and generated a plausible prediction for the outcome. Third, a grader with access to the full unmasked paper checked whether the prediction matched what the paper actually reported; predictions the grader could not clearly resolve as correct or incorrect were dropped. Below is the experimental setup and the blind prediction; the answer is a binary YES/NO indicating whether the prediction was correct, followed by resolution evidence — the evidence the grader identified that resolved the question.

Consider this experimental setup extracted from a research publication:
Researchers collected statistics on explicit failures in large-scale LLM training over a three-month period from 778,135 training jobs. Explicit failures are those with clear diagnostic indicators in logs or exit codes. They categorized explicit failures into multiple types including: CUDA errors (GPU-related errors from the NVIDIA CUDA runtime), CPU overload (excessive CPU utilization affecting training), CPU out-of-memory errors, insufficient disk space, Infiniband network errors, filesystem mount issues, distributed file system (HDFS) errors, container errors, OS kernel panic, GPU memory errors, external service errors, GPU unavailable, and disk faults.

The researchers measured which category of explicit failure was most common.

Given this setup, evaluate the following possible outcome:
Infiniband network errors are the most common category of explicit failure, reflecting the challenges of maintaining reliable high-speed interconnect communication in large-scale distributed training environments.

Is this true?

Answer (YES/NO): NO